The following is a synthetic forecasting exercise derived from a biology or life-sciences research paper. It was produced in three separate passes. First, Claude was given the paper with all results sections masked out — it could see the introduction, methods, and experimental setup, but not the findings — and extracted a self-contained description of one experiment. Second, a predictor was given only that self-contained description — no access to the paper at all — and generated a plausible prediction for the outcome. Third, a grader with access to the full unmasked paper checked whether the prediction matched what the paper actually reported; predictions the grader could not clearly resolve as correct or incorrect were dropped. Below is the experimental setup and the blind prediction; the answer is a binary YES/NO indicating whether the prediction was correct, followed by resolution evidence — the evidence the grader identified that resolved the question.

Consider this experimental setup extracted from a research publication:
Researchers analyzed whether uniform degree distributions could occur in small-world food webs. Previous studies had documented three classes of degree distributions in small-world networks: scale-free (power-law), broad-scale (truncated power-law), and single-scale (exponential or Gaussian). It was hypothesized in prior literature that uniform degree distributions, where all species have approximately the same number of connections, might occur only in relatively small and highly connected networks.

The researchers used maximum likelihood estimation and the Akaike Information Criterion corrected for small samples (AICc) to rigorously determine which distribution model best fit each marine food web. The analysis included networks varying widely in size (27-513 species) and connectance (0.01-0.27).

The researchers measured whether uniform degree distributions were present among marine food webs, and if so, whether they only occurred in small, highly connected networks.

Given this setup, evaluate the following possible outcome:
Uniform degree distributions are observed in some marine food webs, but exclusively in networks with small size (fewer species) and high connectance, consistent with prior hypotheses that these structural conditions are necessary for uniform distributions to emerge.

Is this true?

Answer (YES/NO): NO